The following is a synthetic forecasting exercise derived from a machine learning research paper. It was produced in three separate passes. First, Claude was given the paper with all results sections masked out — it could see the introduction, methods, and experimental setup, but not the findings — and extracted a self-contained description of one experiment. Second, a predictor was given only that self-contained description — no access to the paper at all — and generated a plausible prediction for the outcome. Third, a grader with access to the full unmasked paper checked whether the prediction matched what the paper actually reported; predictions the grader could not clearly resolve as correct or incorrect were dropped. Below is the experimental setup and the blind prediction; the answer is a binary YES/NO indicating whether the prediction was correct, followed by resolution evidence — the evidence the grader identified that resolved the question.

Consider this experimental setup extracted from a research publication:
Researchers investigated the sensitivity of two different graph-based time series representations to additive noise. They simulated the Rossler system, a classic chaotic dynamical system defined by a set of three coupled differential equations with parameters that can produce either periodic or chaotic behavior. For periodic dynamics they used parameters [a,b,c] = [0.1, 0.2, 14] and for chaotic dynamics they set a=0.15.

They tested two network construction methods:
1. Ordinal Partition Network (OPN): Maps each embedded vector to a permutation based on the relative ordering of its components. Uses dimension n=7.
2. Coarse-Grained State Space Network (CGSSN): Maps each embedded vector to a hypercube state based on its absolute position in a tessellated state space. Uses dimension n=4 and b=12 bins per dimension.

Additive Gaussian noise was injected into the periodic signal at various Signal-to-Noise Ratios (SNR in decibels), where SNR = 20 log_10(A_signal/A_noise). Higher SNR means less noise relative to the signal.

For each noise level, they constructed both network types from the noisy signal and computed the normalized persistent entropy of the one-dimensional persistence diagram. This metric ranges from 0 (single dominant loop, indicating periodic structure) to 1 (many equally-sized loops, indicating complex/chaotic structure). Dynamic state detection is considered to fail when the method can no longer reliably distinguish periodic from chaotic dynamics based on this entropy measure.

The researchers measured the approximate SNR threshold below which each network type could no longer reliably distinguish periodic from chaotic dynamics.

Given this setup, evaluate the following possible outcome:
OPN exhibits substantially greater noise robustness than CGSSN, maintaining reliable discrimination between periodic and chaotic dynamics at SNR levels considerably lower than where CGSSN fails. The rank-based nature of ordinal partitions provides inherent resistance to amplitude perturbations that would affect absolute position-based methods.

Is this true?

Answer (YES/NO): NO